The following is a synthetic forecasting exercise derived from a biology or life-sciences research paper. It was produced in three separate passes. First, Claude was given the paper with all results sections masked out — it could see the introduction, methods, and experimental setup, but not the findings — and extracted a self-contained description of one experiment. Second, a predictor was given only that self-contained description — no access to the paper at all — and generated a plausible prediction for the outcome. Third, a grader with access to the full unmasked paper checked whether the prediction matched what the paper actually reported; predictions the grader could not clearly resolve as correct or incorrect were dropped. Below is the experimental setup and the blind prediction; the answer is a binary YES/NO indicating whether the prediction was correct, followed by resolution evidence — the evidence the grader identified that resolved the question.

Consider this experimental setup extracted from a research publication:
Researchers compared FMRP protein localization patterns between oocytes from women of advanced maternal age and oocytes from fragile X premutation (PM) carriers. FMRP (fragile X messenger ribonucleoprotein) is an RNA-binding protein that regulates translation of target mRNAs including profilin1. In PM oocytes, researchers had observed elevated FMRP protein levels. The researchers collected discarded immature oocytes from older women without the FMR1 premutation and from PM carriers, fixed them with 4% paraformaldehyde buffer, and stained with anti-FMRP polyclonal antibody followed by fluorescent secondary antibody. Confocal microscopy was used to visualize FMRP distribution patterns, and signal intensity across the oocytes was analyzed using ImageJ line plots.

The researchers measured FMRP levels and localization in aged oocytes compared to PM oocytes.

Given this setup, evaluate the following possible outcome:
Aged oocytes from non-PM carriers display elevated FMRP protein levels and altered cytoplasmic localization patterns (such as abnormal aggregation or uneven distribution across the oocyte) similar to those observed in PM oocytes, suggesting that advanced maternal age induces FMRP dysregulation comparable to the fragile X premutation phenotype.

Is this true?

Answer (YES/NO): NO